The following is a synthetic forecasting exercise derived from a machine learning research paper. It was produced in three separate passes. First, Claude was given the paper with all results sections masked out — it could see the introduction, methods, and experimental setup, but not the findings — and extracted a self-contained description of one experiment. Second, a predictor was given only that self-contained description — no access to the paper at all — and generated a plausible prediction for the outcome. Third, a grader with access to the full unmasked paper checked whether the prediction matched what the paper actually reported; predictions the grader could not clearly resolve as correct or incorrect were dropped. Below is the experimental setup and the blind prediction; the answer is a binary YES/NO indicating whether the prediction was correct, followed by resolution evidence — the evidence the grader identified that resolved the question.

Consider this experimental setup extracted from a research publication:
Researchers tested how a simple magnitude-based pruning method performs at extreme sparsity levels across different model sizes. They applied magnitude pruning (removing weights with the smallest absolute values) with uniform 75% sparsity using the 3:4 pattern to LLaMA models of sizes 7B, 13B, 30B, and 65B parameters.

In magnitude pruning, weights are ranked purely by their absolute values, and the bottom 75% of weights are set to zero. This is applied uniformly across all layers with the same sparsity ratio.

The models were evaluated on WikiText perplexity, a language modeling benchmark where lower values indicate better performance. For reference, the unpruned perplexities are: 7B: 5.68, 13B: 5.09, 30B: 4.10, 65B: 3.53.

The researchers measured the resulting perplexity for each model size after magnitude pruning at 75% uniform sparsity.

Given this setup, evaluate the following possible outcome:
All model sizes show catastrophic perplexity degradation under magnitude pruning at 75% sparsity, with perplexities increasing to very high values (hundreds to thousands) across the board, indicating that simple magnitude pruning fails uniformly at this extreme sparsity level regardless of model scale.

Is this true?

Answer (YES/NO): NO